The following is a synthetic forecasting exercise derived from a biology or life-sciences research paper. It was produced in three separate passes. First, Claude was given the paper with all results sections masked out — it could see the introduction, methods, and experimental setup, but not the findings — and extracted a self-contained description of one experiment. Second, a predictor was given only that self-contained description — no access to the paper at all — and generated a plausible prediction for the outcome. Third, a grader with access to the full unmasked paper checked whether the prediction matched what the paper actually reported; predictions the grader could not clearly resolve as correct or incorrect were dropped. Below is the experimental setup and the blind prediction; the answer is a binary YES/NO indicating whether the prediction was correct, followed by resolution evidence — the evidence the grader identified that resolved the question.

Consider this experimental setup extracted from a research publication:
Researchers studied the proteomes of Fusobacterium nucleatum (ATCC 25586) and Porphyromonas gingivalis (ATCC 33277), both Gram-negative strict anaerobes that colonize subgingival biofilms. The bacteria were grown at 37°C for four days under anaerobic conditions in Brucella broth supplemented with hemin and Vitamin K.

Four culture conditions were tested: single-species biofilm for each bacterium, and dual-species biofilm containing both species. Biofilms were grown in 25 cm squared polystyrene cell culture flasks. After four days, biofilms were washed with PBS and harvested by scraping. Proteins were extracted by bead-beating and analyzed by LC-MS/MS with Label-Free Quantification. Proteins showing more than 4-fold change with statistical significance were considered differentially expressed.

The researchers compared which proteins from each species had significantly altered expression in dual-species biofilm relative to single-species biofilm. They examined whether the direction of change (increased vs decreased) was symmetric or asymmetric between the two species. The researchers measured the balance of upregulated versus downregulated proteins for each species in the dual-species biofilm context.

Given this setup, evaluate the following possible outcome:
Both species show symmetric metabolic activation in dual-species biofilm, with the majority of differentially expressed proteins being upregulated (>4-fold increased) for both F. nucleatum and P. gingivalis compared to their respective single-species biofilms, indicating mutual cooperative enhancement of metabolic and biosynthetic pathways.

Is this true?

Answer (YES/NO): NO